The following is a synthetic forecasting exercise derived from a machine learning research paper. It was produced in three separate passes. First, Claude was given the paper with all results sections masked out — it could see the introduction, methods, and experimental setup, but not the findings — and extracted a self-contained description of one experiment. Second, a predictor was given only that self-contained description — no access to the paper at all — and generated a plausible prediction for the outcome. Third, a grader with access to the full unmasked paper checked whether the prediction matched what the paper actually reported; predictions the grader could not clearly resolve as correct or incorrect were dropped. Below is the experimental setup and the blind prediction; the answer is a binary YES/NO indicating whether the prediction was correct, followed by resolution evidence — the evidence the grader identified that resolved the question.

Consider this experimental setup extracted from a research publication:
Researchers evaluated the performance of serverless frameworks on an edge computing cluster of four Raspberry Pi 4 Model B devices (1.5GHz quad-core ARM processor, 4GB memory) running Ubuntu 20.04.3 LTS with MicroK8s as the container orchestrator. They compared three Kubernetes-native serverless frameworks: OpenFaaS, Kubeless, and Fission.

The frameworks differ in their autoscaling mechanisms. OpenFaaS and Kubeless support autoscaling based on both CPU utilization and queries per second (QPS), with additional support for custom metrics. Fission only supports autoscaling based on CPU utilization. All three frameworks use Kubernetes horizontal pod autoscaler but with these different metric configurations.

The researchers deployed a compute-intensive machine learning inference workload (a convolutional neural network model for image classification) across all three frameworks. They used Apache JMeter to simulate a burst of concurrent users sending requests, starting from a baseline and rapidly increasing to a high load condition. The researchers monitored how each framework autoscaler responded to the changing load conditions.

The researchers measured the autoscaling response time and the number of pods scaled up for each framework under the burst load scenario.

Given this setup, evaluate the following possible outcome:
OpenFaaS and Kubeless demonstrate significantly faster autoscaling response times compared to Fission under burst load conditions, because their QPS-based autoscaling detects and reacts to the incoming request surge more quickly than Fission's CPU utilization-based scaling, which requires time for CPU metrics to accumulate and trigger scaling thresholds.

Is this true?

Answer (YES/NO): NO